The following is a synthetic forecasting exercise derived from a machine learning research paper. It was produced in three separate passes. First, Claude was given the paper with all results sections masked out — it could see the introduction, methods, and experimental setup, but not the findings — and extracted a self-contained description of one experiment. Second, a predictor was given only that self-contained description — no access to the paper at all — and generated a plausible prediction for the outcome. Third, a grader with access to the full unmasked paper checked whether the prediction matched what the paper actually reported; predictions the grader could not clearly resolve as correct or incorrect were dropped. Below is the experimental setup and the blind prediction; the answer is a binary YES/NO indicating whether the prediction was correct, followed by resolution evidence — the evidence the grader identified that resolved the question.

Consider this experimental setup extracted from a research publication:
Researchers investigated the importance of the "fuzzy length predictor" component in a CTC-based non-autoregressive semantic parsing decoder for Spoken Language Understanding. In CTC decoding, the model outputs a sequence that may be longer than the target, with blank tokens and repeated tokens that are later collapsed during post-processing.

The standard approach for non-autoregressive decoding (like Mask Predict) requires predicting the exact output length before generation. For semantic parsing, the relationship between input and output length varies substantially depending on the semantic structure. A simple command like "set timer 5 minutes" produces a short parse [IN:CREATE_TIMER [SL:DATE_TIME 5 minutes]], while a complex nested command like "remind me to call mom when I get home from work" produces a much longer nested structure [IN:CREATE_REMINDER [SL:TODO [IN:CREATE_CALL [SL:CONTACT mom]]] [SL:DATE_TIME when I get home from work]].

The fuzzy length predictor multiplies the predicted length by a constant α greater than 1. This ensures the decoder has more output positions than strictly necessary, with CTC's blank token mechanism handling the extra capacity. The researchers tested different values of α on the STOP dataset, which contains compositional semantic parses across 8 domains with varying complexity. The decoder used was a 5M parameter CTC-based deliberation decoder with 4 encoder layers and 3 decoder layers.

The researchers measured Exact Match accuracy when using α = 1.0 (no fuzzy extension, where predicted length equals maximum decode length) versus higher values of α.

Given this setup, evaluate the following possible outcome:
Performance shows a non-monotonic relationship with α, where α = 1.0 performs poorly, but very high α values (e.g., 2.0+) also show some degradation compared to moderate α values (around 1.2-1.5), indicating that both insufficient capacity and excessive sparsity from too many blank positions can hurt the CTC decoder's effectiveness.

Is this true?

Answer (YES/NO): NO